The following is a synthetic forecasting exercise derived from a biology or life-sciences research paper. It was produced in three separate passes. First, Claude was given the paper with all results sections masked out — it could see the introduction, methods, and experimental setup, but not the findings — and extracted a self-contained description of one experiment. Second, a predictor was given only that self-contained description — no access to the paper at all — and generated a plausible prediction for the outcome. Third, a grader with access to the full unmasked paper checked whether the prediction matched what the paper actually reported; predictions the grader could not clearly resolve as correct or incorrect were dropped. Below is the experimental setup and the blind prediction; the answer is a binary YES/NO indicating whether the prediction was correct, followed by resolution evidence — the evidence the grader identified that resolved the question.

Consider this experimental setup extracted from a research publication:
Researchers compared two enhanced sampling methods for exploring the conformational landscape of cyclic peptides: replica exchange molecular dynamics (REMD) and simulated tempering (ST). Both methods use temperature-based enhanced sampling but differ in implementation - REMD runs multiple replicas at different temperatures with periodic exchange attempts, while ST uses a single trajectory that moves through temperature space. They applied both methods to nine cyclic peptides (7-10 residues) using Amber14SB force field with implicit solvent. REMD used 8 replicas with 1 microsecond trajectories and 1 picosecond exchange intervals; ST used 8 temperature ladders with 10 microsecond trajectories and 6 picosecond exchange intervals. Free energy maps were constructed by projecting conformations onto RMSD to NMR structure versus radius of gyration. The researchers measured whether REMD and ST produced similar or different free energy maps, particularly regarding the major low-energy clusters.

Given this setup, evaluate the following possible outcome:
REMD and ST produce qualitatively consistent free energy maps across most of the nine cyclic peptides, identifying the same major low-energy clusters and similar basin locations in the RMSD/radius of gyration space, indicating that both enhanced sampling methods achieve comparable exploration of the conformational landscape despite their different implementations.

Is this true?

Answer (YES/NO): YES